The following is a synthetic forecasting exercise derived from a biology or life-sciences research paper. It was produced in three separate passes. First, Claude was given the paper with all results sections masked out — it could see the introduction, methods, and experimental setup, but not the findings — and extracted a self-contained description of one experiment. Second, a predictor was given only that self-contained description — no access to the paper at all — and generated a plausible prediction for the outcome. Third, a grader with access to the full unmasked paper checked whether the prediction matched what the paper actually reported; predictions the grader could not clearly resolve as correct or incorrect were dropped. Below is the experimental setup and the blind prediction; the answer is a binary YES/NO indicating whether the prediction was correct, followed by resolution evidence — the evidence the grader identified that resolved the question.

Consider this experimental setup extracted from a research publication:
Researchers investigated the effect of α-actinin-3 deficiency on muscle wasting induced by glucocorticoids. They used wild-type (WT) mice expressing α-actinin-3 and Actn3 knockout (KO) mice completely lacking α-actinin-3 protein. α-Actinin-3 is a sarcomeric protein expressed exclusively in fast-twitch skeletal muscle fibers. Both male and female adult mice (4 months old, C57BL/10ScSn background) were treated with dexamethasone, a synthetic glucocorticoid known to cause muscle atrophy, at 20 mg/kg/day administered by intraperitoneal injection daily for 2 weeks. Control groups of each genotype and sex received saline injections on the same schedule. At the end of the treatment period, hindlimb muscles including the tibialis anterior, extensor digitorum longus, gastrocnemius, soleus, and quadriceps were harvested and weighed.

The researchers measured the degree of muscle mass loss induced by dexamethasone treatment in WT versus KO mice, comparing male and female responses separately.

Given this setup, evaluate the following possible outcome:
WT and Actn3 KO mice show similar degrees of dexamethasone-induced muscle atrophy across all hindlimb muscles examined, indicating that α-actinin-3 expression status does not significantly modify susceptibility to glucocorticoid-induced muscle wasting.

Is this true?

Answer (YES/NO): NO